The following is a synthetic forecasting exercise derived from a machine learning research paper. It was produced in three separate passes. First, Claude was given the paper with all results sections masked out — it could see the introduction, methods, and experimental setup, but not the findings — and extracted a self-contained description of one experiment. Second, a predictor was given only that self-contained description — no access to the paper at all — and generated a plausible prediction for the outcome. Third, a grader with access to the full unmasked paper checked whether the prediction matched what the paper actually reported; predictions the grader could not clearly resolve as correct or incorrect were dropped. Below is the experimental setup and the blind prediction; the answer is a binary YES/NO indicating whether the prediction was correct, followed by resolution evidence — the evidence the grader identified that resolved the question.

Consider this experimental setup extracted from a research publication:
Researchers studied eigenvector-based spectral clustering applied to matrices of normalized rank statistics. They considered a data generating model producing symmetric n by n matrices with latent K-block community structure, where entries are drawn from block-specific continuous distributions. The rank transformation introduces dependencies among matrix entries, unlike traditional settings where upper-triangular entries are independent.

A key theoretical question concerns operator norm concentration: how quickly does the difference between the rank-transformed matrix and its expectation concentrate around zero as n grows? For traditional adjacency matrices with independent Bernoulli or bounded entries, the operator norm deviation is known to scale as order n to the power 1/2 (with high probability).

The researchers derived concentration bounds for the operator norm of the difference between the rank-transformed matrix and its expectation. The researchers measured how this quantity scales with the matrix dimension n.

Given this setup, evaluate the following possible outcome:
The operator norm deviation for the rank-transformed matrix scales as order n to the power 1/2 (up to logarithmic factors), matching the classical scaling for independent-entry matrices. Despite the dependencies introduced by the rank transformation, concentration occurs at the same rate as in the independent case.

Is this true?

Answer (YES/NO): NO